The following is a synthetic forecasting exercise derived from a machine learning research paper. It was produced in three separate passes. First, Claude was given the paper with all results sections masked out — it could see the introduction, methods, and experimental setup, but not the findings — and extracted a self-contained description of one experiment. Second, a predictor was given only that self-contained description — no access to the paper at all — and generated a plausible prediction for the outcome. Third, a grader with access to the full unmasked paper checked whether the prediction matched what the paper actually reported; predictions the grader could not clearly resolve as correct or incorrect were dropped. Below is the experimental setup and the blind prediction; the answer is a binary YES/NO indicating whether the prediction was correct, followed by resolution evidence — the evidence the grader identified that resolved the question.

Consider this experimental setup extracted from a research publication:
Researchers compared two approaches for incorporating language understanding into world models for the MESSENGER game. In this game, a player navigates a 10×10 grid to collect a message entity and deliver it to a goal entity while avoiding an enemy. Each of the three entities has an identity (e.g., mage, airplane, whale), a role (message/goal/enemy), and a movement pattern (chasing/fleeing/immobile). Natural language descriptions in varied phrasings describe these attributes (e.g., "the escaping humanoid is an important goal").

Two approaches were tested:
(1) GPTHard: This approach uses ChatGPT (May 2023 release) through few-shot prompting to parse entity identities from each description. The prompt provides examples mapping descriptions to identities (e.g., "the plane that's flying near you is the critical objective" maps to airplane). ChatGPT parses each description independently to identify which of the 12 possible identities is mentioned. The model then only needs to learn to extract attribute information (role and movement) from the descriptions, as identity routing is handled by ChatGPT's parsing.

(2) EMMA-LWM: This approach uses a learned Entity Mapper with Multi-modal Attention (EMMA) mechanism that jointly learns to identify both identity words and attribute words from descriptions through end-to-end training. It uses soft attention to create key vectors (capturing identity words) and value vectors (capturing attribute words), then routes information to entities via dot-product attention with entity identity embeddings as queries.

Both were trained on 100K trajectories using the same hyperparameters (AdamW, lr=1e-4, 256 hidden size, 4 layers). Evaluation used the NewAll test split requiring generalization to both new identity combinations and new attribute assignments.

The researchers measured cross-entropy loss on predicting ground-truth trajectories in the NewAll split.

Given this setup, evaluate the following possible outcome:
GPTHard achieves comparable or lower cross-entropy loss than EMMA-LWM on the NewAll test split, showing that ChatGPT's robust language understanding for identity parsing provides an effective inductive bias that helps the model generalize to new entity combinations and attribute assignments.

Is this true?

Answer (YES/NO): NO